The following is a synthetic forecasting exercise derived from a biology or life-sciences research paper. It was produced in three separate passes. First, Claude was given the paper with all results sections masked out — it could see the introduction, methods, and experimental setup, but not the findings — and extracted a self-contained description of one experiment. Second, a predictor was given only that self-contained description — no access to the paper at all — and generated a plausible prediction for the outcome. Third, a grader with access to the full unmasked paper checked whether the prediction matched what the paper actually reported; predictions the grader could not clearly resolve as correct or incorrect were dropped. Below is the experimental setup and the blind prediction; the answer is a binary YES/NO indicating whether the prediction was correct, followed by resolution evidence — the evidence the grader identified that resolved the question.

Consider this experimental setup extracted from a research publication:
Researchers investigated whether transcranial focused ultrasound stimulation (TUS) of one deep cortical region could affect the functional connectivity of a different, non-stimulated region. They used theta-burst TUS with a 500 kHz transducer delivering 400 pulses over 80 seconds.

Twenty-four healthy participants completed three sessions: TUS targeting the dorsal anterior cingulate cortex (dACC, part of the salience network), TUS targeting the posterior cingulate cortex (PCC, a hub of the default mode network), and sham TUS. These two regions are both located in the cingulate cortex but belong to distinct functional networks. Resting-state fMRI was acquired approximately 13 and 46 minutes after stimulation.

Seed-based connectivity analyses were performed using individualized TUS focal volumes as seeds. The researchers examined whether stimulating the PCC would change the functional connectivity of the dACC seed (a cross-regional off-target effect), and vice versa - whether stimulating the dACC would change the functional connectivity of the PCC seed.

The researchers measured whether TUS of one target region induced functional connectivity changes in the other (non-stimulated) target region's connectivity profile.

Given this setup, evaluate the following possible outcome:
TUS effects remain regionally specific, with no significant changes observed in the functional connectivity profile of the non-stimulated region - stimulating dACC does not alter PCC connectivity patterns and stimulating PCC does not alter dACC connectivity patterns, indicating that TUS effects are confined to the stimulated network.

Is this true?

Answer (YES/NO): NO